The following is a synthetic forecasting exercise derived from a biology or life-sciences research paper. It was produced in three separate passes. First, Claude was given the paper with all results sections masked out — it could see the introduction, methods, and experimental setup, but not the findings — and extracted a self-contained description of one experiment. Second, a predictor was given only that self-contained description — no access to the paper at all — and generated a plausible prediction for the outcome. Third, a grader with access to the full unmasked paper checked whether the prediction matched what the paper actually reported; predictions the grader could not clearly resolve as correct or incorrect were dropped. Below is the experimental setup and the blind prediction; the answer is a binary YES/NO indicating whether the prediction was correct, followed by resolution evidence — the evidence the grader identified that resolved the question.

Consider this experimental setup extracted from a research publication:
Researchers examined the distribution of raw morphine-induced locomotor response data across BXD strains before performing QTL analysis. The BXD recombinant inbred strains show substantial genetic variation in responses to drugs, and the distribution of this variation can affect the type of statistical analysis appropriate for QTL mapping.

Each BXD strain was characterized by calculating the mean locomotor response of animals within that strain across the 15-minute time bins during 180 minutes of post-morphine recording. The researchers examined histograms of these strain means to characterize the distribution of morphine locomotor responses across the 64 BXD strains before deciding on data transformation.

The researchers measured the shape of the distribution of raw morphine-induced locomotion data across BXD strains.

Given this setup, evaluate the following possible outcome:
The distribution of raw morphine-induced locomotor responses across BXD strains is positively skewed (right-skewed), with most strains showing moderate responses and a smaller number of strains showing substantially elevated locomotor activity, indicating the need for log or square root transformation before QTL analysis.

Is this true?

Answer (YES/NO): NO